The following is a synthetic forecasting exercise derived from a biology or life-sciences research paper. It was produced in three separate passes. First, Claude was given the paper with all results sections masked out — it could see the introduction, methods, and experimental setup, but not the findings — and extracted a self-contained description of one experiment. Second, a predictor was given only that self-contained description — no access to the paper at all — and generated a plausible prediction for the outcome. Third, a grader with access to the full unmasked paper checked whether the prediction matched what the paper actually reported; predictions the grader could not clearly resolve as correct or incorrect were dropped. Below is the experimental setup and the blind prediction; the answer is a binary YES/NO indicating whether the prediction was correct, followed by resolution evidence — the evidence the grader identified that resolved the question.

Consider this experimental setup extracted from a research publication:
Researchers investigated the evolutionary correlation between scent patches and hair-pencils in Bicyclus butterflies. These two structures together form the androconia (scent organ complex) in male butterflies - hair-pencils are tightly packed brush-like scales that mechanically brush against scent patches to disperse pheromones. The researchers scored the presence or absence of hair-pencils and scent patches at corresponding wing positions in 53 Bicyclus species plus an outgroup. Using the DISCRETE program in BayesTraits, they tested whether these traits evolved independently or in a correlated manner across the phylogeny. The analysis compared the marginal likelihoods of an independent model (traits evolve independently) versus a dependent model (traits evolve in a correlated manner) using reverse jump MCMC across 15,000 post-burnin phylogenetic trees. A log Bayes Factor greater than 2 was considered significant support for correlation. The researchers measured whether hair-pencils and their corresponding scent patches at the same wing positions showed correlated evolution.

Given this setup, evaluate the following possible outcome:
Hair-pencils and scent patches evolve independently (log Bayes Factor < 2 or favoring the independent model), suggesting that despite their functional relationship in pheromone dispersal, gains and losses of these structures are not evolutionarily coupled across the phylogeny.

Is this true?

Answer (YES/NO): NO